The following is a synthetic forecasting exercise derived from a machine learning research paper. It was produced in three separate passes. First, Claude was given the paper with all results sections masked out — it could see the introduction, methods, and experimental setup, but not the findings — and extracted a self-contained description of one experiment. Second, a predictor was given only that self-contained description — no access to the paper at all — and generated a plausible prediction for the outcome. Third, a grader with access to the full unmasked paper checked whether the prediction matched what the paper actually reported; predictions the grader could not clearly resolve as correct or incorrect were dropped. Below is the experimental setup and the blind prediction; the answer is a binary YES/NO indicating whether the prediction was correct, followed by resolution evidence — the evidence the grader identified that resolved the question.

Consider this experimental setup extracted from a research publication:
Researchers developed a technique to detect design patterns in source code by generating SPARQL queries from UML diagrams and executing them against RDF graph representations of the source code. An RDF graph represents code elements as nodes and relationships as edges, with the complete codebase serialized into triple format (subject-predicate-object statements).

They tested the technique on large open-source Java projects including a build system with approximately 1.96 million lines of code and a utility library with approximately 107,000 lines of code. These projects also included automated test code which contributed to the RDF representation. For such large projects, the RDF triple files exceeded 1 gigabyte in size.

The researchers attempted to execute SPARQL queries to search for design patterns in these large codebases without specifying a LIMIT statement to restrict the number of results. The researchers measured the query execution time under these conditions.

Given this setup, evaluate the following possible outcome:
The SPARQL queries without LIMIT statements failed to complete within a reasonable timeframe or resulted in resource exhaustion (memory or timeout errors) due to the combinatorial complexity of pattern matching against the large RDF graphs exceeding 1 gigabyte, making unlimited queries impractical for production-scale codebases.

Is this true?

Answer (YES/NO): YES